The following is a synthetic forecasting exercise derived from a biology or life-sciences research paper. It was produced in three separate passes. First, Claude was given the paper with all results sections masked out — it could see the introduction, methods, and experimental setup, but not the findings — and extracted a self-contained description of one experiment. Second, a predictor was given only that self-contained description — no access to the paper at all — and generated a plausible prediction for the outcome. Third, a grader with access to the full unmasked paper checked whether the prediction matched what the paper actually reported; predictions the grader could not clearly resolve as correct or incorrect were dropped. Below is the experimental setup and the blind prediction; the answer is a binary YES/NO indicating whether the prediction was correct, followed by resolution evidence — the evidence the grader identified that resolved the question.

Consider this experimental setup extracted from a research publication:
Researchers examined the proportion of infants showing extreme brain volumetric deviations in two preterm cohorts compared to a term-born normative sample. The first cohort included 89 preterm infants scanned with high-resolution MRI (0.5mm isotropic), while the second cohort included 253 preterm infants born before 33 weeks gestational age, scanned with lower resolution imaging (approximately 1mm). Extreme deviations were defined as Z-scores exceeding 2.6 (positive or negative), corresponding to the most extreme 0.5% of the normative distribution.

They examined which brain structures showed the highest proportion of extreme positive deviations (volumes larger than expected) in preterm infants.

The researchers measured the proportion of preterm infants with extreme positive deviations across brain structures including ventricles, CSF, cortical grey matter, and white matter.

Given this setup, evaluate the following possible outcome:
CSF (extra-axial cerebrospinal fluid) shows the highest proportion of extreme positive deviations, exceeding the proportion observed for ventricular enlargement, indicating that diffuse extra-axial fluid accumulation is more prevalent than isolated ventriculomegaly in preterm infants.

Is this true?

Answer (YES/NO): NO